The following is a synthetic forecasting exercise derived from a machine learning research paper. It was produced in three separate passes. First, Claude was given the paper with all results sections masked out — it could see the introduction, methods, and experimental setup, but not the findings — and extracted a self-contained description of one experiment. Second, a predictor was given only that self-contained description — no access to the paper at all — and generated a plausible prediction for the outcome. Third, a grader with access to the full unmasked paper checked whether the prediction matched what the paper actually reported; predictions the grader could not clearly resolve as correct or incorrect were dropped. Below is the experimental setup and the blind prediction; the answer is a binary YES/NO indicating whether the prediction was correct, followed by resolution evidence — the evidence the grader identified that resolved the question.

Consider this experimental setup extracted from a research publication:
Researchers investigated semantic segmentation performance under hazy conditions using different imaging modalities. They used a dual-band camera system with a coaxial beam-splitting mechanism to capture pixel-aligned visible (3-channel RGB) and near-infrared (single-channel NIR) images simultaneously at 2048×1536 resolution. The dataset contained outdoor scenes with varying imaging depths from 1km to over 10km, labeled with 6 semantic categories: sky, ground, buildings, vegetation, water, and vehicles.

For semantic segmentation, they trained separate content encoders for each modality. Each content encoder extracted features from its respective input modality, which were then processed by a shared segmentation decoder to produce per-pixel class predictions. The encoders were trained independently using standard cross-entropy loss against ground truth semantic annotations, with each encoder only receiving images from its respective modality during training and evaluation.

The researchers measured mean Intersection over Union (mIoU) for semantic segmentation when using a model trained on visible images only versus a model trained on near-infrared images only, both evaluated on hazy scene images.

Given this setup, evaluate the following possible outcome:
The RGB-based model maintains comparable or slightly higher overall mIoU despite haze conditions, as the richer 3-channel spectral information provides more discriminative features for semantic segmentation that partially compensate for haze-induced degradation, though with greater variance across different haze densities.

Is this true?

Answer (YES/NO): NO